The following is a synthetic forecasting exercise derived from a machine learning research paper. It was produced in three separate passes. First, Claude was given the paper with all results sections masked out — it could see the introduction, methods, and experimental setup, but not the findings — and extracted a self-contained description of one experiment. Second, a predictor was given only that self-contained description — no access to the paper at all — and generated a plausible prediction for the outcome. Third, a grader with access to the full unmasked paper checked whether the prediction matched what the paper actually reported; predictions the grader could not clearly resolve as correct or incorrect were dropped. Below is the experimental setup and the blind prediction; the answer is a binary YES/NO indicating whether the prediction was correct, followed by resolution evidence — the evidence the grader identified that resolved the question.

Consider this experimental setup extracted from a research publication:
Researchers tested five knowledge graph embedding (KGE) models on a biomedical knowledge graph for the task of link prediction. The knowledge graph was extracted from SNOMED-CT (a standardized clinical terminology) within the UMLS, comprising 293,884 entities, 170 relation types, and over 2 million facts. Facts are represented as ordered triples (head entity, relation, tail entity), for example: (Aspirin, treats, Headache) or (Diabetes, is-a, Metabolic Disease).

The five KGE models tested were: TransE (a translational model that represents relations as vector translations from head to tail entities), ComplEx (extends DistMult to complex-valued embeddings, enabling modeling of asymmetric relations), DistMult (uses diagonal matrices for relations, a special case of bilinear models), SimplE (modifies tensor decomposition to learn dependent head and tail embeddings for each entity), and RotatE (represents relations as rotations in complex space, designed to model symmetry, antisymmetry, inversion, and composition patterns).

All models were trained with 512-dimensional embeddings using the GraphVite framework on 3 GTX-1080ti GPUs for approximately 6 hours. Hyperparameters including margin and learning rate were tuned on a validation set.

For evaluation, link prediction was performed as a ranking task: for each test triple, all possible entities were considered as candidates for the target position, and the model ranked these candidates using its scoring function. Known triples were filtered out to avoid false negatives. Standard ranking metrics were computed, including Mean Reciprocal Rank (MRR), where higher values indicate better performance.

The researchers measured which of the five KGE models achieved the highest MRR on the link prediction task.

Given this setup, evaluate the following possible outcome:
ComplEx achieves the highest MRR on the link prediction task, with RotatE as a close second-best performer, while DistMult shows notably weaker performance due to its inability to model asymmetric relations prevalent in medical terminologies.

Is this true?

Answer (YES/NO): NO